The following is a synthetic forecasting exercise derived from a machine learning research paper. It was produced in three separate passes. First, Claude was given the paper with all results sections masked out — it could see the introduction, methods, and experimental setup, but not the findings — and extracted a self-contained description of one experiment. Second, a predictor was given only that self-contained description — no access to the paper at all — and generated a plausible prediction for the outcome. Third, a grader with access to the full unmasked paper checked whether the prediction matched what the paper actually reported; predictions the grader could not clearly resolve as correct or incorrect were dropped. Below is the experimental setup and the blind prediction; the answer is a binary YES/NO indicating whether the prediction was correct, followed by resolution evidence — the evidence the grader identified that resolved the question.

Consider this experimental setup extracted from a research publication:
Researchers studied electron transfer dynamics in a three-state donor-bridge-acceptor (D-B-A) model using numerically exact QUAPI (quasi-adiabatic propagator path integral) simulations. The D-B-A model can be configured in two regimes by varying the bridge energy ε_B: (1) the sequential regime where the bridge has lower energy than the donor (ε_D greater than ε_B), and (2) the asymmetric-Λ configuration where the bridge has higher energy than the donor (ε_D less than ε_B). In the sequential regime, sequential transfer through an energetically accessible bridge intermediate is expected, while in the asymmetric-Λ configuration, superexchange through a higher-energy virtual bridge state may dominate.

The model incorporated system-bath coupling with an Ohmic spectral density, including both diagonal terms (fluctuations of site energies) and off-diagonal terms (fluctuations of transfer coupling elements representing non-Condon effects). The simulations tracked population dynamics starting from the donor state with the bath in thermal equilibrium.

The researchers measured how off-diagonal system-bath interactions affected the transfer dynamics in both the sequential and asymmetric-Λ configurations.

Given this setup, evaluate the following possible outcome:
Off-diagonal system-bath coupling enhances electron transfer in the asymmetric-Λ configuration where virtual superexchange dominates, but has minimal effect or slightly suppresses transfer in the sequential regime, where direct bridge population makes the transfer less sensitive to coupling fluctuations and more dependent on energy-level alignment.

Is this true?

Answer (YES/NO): NO